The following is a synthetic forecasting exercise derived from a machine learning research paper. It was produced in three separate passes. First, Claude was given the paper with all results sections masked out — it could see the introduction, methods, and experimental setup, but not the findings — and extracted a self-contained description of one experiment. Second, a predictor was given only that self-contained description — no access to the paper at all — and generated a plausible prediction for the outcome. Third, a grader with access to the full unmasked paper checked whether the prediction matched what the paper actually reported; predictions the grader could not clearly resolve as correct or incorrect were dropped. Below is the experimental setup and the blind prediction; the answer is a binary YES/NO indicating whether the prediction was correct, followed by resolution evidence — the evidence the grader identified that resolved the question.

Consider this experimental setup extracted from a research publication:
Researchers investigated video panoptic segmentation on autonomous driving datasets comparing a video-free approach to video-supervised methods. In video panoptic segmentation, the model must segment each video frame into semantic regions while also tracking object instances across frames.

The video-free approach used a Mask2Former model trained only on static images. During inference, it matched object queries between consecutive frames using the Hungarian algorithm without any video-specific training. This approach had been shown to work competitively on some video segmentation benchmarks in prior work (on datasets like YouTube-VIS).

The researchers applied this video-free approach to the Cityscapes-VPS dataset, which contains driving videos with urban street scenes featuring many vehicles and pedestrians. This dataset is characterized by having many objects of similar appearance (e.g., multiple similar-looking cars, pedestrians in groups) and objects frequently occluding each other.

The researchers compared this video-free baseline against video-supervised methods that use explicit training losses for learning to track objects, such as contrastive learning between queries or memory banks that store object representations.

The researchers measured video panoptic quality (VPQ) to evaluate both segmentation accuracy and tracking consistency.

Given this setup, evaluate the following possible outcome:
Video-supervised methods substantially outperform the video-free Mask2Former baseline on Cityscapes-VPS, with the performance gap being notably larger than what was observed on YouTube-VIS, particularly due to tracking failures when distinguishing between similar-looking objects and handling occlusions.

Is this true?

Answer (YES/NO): YES